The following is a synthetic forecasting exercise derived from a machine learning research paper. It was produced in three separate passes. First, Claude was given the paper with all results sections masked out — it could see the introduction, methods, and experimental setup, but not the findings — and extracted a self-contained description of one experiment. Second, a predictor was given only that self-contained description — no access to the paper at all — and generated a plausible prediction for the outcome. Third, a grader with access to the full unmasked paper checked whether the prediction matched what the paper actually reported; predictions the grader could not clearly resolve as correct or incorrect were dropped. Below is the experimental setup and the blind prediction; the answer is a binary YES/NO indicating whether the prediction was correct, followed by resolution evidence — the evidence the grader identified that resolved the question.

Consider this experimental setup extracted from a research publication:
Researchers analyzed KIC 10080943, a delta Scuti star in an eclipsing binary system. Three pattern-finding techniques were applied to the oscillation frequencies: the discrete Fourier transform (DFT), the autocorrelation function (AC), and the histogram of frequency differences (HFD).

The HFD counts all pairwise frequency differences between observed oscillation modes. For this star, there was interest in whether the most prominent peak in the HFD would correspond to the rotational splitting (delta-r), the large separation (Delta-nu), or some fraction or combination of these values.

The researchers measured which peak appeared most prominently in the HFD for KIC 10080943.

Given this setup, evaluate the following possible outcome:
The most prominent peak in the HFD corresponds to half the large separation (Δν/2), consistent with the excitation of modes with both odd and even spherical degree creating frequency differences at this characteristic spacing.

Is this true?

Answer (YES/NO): YES